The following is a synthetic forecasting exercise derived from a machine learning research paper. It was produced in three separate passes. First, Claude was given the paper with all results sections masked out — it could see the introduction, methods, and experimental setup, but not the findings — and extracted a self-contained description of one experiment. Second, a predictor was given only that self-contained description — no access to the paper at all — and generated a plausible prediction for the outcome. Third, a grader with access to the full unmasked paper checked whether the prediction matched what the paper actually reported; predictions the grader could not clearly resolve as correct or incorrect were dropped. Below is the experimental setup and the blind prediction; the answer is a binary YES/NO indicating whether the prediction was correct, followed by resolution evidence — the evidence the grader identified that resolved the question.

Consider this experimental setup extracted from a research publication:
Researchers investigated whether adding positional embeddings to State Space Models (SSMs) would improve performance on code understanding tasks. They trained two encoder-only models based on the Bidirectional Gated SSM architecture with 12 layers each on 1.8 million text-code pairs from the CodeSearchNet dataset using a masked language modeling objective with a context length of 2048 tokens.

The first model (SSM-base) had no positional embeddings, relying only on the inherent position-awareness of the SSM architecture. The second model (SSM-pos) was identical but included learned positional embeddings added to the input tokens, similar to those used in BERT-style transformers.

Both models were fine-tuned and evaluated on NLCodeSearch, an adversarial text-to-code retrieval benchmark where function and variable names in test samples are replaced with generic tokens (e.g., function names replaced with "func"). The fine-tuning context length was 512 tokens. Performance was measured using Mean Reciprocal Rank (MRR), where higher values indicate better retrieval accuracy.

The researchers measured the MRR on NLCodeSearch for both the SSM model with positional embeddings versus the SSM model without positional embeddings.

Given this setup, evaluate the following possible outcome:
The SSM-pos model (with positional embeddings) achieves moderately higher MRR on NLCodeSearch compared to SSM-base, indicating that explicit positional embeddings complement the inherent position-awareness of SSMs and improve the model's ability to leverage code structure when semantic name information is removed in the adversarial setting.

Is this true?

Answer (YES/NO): NO